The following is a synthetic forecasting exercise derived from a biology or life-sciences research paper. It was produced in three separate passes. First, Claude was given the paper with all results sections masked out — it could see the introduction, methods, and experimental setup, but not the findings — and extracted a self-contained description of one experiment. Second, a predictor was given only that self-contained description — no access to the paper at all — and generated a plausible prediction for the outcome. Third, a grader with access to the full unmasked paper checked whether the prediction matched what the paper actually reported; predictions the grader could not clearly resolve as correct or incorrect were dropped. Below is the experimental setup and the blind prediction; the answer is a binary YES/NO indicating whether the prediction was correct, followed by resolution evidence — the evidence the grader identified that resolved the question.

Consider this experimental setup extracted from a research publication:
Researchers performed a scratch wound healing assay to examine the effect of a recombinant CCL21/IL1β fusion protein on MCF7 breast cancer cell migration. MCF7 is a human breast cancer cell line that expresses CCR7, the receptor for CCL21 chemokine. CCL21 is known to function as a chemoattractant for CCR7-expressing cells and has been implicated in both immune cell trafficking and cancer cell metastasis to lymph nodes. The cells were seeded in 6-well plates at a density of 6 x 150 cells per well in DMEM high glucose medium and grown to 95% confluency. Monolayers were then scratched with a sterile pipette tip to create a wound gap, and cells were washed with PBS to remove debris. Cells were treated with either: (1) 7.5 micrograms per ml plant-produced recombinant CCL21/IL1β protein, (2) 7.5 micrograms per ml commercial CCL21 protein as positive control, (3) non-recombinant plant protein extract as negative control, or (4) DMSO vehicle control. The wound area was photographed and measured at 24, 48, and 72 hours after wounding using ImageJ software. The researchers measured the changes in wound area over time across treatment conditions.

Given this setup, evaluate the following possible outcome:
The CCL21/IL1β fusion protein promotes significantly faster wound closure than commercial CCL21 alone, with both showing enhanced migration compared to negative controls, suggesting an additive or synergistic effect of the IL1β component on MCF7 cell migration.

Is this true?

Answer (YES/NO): NO